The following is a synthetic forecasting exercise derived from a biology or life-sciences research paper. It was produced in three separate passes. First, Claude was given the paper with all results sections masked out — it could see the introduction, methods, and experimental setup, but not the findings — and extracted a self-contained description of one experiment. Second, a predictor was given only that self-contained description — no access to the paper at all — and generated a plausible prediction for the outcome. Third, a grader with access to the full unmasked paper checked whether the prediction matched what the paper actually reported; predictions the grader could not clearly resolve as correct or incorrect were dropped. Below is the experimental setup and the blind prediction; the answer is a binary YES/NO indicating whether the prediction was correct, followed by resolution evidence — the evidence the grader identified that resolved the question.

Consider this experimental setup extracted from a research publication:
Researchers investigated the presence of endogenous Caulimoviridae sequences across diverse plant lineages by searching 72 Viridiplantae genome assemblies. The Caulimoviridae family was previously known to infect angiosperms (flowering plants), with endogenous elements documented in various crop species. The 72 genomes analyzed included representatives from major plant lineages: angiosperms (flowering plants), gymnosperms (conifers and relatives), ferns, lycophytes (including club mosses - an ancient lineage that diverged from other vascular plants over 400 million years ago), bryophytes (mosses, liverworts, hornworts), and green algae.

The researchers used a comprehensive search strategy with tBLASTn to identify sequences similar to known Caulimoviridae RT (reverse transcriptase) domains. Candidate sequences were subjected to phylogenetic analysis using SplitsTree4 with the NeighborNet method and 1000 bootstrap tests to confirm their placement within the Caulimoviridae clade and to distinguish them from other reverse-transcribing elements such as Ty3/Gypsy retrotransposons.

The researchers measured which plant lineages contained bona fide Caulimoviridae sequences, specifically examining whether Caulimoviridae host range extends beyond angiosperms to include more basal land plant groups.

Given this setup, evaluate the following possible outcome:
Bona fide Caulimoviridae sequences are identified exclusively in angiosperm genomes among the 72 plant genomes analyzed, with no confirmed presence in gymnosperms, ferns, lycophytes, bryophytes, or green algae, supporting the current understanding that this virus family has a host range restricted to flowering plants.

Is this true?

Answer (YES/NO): NO